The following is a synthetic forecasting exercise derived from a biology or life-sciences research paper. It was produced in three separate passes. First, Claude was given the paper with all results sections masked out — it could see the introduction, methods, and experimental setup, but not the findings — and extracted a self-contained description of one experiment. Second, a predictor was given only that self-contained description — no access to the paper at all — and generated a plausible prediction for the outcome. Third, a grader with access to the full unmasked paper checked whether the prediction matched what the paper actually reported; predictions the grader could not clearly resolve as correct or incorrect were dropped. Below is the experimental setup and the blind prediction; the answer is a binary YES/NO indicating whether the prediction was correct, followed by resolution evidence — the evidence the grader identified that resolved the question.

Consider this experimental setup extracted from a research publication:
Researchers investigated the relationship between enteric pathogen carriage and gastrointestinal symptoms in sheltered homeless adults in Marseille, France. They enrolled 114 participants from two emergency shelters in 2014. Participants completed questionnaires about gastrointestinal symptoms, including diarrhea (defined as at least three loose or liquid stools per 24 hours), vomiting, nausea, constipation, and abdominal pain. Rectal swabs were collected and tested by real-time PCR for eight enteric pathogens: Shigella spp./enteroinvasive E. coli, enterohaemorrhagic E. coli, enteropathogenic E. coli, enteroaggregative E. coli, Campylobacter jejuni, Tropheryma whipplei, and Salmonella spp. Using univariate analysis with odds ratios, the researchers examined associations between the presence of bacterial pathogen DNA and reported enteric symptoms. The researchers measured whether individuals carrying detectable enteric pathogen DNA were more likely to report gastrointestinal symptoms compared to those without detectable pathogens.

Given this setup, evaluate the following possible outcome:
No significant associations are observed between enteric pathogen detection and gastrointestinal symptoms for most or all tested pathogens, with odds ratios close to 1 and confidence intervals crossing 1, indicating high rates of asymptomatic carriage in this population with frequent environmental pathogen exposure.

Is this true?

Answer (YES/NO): NO